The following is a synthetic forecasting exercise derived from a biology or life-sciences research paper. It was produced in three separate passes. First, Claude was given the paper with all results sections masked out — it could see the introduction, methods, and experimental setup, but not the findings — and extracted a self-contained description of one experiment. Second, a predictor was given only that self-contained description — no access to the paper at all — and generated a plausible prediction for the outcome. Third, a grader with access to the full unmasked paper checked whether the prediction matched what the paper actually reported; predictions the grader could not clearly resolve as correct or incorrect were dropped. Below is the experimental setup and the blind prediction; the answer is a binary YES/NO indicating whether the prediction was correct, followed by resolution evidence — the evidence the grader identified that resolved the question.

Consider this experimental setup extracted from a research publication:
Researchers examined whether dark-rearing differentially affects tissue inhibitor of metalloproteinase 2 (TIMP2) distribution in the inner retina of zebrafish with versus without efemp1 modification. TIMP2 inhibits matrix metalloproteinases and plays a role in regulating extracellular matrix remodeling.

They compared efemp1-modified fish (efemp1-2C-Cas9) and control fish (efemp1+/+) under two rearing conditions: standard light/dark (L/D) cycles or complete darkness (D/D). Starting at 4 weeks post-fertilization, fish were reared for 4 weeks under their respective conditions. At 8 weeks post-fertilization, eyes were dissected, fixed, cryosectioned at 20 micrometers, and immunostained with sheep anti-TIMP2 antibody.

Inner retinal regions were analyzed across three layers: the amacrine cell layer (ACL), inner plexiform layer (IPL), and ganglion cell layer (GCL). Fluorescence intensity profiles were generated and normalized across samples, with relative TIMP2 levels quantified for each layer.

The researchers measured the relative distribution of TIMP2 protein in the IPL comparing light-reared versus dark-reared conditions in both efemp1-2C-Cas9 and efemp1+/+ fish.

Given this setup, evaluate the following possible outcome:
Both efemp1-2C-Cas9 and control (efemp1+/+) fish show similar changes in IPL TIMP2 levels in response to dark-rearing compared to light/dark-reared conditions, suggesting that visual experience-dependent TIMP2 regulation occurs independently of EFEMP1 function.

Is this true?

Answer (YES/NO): NO